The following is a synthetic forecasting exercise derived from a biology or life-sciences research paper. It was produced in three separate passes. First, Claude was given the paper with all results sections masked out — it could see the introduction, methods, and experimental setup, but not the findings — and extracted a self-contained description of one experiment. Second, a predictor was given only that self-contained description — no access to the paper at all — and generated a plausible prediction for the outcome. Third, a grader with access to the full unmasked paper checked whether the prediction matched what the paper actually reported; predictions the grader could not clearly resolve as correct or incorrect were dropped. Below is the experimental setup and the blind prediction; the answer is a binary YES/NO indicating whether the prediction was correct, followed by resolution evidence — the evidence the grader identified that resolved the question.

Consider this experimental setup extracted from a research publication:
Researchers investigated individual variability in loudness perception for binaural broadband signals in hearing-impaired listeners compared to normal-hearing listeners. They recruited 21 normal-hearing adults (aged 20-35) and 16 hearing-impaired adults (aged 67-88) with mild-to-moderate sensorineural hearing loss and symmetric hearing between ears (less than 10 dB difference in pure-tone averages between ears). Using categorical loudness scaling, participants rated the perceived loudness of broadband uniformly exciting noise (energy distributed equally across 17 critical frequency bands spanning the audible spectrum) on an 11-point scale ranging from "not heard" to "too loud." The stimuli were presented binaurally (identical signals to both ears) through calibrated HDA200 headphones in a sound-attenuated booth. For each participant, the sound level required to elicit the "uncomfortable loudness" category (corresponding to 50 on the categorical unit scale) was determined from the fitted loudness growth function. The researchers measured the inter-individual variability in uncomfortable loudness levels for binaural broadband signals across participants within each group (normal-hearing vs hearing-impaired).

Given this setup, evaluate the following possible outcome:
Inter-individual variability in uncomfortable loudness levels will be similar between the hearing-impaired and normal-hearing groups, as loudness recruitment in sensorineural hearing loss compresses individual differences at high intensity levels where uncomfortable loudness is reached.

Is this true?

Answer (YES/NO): NO